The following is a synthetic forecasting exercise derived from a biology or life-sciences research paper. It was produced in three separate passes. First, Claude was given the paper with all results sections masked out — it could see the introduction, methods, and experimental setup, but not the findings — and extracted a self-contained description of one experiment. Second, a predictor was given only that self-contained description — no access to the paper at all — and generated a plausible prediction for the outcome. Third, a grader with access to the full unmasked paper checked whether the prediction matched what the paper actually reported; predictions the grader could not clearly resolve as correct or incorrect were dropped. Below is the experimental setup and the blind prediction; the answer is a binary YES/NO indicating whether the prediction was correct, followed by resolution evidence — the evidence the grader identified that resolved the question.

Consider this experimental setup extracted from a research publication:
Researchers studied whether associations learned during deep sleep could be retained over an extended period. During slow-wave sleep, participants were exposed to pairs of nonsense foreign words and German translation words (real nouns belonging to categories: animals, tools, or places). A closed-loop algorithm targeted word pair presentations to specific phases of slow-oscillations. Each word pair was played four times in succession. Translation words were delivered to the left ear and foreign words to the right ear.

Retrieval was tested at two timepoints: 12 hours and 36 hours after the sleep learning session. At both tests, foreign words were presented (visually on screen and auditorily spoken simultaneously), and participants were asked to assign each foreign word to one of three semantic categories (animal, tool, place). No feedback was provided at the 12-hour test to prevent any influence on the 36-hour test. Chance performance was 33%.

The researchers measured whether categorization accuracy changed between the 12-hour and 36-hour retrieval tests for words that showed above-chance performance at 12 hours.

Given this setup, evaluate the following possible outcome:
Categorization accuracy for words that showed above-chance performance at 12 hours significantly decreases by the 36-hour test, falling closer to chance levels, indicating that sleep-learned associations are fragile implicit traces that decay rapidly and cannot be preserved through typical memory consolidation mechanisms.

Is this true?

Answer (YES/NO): NO